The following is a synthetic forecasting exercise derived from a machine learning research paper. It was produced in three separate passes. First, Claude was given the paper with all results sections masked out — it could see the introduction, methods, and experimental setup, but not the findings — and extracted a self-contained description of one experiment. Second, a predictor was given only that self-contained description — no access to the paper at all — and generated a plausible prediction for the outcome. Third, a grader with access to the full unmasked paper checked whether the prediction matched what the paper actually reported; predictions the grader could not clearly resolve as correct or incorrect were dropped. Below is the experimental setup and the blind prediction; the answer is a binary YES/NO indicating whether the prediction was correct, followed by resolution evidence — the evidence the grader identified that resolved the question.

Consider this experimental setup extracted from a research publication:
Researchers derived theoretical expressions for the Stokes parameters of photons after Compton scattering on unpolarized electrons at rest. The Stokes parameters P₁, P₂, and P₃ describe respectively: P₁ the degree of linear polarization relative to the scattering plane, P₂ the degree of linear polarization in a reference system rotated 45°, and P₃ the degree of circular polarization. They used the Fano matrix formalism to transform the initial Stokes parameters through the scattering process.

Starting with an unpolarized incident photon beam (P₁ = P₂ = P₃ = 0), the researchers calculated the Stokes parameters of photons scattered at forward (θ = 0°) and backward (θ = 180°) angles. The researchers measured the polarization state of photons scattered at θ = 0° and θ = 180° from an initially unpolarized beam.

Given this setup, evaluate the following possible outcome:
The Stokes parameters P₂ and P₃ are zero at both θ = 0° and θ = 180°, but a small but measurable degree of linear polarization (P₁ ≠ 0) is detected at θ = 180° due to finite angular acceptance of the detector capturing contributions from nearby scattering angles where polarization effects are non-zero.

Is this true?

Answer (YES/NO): NO